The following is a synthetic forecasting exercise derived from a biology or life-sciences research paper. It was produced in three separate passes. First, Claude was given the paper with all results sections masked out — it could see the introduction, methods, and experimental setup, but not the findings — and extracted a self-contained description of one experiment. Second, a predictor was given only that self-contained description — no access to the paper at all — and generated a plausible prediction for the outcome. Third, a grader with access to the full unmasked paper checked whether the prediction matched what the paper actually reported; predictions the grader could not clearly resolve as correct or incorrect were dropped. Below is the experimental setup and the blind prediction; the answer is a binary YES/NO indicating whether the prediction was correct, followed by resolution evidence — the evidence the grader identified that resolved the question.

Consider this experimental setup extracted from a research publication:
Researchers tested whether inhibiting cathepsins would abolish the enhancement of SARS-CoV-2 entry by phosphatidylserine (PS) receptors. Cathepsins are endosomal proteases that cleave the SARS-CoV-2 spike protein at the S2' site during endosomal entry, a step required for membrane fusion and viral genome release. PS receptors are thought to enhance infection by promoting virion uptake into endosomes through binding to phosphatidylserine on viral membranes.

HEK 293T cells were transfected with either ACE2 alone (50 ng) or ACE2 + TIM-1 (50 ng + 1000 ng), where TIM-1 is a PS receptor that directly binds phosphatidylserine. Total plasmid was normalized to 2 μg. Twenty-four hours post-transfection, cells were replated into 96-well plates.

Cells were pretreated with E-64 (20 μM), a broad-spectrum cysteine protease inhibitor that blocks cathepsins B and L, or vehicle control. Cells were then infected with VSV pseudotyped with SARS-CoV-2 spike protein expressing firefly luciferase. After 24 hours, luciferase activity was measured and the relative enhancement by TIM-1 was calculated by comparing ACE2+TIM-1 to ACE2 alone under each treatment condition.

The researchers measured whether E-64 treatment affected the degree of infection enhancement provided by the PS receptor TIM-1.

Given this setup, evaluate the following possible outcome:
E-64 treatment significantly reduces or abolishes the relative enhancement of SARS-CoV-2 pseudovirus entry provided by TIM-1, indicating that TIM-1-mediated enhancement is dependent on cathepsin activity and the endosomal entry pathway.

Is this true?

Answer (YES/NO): YES